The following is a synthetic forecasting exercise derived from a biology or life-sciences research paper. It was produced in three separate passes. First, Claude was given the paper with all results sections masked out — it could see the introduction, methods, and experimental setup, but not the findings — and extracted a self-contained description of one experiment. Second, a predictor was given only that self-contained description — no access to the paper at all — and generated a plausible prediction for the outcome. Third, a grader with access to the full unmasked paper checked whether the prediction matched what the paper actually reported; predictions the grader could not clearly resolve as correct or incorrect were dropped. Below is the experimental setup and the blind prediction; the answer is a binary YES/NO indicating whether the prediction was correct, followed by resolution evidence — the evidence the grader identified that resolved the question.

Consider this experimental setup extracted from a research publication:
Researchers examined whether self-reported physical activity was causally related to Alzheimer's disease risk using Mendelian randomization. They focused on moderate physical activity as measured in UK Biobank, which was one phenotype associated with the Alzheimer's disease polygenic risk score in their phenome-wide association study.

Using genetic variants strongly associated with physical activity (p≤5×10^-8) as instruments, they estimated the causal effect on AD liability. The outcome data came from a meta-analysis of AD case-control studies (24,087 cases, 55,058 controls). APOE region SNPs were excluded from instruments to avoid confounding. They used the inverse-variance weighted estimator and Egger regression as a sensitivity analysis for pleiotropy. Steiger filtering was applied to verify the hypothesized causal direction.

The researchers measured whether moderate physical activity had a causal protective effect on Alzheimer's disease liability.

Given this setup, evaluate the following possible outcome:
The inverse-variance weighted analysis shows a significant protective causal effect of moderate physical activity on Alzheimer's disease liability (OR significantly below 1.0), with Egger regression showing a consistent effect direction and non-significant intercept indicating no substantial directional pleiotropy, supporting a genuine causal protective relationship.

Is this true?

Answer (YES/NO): NO